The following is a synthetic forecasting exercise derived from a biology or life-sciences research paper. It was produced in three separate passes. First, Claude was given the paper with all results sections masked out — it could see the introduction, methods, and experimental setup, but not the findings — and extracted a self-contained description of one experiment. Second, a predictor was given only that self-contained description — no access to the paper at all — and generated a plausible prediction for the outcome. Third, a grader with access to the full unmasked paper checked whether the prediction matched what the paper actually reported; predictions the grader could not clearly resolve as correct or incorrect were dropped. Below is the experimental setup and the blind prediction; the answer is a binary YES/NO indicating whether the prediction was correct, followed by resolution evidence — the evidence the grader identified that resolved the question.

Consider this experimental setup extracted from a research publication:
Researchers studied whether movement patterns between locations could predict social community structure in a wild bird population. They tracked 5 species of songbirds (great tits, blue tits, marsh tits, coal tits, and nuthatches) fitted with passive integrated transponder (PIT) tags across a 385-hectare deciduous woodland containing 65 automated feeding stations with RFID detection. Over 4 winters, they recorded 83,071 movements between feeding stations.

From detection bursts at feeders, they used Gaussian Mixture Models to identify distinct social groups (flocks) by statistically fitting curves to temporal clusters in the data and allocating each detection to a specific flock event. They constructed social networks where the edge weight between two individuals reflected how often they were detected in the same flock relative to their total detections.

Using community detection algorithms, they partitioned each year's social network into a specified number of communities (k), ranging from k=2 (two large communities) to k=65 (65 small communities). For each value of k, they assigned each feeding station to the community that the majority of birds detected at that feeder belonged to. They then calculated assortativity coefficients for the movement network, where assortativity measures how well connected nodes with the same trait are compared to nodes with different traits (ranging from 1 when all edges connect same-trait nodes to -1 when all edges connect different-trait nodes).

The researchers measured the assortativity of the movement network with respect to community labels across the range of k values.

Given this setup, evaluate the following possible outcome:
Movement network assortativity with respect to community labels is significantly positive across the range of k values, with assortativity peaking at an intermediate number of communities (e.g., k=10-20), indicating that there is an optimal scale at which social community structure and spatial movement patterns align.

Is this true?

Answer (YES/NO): NO